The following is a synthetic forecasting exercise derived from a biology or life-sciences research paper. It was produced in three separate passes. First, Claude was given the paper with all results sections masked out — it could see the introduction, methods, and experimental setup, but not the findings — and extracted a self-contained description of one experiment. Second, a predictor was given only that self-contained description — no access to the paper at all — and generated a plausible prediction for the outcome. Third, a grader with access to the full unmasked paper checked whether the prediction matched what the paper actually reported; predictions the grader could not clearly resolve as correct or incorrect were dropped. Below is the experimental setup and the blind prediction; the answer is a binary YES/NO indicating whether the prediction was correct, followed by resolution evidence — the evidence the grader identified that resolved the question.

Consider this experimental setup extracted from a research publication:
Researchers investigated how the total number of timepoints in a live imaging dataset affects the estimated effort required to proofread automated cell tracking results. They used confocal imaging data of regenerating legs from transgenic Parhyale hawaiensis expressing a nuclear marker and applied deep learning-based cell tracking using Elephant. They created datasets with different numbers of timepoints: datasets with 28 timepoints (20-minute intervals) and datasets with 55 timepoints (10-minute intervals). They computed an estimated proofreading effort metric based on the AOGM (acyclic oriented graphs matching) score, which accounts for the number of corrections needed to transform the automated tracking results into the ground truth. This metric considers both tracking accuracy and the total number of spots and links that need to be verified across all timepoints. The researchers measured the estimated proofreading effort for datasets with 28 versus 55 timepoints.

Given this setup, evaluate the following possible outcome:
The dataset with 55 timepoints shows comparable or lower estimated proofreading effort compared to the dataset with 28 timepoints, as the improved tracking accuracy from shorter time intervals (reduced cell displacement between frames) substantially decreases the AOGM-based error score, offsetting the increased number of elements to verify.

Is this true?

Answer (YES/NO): NO